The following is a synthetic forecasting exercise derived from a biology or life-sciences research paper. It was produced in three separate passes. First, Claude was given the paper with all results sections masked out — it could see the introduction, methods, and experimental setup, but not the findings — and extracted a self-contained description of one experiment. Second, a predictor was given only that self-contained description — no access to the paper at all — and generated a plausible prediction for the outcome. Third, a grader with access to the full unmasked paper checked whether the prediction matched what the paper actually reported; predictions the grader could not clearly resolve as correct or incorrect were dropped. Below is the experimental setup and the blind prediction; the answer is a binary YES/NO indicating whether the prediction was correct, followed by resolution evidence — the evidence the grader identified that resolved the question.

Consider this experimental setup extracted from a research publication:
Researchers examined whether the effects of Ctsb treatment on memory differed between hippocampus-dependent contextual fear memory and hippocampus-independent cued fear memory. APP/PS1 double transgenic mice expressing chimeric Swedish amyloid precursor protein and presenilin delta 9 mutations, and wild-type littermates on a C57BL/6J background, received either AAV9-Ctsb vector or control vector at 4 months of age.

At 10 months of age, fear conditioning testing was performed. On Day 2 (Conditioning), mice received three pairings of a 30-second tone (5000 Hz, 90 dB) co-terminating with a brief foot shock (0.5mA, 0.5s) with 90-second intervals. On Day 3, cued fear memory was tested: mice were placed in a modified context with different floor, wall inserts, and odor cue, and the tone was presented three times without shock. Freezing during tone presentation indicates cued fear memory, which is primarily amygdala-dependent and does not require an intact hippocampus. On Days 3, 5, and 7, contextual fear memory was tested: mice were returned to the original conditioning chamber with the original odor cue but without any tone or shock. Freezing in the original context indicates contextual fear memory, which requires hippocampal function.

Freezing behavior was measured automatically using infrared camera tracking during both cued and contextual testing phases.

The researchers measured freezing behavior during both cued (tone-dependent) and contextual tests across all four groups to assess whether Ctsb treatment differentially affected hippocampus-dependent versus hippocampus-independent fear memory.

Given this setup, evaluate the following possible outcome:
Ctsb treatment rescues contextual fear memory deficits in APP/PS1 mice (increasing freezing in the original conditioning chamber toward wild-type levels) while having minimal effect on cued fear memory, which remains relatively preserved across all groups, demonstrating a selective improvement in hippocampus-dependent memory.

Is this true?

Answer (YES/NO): NO